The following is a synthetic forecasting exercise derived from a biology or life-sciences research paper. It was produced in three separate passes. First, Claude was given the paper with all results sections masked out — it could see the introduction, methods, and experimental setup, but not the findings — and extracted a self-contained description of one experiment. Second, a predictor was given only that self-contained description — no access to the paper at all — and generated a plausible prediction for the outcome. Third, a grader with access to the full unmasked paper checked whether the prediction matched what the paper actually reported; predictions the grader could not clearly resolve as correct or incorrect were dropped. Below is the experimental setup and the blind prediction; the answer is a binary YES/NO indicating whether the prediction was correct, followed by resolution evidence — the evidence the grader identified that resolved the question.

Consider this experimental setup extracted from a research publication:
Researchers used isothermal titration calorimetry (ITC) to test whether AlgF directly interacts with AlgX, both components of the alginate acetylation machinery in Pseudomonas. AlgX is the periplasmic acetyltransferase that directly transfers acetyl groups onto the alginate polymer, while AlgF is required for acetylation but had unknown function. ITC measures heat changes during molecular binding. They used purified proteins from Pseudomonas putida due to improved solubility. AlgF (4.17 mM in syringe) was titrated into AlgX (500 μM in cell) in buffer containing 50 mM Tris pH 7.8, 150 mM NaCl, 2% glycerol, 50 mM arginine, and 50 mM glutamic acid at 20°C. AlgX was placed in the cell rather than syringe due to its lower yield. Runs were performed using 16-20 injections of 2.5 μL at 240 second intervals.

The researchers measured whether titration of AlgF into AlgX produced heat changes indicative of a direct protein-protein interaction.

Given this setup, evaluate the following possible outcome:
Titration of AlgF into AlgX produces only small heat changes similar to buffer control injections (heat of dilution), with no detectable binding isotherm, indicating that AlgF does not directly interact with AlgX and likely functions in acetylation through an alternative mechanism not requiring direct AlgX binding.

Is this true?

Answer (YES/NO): NO